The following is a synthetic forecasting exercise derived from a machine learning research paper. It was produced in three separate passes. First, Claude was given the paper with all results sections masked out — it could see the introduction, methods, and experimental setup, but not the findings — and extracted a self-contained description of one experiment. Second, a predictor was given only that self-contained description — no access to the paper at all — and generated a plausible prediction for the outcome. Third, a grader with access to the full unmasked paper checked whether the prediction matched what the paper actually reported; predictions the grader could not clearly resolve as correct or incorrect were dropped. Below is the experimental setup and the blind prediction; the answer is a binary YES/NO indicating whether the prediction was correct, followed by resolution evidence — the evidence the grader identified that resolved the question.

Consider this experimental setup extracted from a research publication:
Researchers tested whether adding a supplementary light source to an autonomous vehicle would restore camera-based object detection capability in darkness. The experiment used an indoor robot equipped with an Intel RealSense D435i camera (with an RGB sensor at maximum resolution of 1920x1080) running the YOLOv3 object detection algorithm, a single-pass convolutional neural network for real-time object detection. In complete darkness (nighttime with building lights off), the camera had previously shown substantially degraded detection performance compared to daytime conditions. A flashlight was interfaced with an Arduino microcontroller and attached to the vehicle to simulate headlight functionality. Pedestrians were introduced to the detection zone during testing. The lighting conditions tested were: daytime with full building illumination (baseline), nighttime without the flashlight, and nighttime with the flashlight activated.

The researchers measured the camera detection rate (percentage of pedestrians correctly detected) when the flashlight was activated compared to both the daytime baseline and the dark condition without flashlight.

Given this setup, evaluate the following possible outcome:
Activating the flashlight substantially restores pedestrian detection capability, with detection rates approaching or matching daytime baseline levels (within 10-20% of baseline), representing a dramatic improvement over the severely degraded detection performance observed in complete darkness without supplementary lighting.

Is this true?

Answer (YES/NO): YES